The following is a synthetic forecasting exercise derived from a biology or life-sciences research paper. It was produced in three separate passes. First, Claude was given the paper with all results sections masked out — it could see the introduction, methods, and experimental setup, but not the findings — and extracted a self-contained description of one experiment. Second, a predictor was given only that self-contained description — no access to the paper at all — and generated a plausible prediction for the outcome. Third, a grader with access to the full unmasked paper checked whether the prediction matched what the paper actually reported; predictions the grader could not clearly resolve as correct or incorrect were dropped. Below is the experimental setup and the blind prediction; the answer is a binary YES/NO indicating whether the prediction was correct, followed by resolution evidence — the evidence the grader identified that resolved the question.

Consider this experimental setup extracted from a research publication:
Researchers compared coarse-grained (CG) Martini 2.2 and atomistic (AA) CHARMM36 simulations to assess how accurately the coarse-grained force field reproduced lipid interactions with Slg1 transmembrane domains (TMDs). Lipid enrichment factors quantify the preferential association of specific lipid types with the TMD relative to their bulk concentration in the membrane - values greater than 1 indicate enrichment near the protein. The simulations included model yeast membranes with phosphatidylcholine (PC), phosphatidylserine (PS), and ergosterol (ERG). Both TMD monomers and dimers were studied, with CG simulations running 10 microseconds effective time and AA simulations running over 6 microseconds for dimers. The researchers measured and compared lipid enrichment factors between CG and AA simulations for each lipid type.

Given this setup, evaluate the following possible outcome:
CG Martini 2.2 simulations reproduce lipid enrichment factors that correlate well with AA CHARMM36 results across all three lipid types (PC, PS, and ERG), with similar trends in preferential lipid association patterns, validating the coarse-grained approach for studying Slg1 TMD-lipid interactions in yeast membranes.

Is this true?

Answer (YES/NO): NO